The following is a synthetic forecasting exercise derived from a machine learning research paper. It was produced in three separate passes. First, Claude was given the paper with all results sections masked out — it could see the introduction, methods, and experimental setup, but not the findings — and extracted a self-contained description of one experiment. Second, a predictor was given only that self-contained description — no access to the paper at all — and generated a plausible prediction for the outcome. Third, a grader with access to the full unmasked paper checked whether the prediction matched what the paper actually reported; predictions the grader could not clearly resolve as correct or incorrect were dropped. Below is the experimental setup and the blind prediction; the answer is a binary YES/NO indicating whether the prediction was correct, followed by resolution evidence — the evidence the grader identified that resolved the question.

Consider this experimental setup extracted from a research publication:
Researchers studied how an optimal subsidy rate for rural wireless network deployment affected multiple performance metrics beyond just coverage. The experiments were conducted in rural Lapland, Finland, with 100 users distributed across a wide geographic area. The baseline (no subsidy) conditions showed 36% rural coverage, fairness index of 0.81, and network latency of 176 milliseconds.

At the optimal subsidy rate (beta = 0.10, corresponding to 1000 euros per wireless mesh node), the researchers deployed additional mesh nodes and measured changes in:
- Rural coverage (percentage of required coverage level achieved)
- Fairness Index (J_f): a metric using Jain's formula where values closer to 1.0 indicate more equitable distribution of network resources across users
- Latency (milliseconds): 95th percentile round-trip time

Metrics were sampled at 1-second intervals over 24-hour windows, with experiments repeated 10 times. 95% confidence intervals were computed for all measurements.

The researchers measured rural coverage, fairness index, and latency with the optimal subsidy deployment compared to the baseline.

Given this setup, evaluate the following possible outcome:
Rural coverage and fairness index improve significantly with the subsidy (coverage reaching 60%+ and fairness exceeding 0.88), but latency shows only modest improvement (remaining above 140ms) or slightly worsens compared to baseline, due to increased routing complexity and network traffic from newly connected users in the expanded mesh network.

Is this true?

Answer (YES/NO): NO